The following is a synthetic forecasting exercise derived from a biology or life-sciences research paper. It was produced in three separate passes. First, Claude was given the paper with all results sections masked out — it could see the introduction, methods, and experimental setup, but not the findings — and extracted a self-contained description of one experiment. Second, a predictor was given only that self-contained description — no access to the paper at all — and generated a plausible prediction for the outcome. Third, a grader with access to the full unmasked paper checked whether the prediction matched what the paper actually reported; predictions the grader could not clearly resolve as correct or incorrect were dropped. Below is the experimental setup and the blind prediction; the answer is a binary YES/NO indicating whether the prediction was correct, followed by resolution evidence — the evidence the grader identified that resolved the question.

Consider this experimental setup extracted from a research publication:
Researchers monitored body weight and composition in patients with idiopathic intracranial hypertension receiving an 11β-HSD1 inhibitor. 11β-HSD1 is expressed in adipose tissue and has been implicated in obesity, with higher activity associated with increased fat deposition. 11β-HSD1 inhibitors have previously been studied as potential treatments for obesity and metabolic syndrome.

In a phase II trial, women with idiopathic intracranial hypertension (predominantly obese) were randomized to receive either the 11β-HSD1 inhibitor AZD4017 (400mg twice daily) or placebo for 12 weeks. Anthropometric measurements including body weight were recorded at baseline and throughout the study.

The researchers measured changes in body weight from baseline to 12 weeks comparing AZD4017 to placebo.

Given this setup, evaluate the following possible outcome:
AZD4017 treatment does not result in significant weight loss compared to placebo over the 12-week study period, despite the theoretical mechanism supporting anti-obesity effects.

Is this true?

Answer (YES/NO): YES